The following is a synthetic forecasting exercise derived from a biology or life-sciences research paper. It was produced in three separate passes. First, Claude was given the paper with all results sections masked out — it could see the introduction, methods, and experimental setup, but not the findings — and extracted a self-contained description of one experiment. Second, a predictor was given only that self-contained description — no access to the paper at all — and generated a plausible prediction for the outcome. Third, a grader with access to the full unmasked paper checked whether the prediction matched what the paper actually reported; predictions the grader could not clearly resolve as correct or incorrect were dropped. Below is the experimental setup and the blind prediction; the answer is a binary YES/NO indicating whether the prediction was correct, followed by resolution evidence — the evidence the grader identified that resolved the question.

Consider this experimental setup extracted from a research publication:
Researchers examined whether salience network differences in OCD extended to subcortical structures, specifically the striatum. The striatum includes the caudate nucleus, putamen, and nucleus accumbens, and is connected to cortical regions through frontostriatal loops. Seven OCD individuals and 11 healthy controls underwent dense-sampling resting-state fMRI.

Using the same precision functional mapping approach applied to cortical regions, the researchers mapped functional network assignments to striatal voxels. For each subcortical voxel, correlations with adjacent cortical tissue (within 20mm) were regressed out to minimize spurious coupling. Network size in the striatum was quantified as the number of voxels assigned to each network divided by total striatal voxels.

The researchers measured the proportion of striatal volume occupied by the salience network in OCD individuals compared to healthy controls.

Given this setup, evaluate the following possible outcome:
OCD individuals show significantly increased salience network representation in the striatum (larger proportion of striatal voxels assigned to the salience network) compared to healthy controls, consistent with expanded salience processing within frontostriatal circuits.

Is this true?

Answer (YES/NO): YES